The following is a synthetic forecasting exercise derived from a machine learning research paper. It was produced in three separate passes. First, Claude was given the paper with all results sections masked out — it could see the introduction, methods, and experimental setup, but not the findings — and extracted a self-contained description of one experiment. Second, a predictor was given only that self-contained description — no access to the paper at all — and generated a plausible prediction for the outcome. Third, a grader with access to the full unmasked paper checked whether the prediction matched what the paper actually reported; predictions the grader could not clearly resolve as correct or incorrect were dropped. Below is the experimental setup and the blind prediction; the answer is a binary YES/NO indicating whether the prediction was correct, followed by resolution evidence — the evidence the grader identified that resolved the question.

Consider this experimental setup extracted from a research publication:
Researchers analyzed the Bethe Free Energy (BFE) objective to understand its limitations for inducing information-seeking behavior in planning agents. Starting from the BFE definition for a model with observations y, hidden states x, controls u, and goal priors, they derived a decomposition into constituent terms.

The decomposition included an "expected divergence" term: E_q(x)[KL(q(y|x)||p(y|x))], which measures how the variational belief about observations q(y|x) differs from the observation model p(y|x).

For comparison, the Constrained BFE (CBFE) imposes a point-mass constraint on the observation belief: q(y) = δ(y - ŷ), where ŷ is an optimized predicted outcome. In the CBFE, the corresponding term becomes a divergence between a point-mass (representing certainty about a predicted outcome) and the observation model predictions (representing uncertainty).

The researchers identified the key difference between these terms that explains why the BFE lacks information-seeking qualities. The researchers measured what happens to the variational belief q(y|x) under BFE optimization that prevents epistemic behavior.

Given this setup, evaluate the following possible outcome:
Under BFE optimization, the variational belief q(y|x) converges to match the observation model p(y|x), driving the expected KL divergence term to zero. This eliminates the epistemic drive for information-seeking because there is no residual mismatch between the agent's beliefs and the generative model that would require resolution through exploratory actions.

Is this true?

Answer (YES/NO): YES